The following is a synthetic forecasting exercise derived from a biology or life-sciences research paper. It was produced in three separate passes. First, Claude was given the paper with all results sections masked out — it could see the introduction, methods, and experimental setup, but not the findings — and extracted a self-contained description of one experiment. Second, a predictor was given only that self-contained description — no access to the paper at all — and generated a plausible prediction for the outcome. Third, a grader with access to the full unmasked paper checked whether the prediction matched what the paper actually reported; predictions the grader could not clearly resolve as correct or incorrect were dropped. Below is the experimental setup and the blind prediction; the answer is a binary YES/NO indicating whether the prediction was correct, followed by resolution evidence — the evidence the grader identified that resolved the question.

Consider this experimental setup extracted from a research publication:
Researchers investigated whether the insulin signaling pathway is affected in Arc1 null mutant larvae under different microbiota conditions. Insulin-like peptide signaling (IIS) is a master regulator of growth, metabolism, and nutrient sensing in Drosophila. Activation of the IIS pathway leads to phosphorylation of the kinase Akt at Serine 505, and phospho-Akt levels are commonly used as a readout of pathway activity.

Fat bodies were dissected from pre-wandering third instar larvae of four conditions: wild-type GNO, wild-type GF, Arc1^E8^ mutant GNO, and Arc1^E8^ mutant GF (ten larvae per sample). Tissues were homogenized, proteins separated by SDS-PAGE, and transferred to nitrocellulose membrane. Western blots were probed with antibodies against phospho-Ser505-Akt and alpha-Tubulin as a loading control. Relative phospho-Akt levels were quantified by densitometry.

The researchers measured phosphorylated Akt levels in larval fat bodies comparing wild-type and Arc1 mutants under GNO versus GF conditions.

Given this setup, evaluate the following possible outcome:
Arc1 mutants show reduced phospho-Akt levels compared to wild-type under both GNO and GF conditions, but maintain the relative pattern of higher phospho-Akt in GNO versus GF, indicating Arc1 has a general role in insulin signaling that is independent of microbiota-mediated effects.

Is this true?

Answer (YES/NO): NO